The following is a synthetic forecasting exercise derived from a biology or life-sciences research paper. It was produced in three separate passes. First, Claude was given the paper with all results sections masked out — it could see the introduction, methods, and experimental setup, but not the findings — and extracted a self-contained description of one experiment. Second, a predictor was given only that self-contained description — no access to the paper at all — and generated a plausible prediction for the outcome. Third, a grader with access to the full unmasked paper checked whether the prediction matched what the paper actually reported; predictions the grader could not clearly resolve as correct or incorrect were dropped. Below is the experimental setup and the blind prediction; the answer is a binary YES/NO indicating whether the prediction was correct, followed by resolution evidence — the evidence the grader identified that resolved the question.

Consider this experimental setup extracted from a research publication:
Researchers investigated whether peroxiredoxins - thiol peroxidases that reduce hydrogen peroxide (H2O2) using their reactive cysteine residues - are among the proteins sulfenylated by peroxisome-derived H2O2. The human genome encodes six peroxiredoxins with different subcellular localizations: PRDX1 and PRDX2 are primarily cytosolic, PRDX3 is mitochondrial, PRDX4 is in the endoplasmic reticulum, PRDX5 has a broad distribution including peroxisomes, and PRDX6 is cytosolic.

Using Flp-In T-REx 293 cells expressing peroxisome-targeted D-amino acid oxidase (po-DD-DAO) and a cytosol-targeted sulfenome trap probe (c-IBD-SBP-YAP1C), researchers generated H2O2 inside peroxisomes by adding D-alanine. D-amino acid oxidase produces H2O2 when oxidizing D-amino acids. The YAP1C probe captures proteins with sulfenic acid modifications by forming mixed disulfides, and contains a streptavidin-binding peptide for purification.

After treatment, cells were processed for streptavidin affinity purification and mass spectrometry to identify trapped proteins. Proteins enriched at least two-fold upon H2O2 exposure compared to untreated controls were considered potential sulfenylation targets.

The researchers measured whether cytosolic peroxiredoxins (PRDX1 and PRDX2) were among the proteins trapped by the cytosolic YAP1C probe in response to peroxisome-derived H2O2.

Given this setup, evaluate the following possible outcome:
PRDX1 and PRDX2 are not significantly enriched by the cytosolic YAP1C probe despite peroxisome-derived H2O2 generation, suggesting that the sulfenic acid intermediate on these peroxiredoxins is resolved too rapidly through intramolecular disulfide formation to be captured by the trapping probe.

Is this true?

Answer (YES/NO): NO